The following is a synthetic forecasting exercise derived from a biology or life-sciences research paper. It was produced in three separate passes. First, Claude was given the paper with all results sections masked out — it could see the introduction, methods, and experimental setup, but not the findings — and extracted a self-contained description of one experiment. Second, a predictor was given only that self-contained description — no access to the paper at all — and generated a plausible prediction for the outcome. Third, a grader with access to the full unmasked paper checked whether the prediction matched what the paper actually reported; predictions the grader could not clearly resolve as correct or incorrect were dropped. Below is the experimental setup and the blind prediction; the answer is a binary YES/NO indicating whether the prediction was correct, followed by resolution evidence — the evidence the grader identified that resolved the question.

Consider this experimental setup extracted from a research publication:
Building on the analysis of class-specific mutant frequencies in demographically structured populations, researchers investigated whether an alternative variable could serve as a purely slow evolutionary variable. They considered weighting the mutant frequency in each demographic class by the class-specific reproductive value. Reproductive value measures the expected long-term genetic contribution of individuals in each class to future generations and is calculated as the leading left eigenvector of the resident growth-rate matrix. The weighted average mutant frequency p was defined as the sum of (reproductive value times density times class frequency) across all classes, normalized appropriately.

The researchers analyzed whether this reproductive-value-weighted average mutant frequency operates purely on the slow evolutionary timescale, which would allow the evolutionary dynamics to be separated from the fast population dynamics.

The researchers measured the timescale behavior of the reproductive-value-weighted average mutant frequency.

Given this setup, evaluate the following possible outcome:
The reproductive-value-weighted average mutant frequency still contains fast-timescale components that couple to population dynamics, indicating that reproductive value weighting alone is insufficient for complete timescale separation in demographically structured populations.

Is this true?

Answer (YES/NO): NO